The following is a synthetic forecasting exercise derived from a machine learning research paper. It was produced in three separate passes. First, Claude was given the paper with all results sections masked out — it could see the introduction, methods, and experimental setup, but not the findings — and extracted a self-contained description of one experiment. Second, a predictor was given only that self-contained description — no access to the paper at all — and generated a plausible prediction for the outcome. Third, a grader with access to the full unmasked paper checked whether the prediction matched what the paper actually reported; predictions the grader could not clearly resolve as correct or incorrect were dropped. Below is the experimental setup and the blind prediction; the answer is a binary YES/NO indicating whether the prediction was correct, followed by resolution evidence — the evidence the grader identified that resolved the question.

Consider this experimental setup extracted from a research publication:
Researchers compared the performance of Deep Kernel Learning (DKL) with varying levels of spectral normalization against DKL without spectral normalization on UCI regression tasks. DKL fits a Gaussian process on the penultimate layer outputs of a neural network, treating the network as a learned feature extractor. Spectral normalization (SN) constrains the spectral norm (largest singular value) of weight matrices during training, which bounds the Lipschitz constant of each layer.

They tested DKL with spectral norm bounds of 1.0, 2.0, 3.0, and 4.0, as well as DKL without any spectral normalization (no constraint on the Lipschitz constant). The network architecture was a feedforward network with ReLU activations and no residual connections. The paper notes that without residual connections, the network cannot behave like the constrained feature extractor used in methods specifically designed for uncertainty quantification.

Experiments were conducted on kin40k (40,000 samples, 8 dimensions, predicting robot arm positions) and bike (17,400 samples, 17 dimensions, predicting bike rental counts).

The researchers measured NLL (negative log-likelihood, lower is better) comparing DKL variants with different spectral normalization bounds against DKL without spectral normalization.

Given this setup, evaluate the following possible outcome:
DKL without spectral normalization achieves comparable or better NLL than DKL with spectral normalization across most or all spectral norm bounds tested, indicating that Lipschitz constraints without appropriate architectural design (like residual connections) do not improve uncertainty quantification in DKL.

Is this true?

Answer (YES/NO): NO